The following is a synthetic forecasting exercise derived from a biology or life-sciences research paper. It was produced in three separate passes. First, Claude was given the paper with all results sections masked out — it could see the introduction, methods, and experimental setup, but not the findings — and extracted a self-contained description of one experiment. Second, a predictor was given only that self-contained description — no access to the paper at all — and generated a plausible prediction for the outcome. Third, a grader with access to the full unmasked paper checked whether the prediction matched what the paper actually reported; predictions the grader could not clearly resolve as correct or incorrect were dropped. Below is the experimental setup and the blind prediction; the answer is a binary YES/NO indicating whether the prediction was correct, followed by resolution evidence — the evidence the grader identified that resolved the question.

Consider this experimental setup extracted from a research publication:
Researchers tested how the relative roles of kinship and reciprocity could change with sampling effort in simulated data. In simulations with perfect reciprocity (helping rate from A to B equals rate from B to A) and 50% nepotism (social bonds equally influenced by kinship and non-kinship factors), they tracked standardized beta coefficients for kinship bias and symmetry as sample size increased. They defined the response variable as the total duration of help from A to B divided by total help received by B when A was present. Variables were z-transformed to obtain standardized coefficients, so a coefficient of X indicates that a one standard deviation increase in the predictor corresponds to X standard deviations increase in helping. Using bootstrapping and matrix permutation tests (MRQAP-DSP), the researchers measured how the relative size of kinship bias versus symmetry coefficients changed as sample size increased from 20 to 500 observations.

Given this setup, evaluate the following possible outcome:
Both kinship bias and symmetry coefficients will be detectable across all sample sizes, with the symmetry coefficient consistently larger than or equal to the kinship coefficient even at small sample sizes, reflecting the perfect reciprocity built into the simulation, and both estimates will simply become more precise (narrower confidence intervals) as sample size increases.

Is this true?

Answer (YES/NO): NO